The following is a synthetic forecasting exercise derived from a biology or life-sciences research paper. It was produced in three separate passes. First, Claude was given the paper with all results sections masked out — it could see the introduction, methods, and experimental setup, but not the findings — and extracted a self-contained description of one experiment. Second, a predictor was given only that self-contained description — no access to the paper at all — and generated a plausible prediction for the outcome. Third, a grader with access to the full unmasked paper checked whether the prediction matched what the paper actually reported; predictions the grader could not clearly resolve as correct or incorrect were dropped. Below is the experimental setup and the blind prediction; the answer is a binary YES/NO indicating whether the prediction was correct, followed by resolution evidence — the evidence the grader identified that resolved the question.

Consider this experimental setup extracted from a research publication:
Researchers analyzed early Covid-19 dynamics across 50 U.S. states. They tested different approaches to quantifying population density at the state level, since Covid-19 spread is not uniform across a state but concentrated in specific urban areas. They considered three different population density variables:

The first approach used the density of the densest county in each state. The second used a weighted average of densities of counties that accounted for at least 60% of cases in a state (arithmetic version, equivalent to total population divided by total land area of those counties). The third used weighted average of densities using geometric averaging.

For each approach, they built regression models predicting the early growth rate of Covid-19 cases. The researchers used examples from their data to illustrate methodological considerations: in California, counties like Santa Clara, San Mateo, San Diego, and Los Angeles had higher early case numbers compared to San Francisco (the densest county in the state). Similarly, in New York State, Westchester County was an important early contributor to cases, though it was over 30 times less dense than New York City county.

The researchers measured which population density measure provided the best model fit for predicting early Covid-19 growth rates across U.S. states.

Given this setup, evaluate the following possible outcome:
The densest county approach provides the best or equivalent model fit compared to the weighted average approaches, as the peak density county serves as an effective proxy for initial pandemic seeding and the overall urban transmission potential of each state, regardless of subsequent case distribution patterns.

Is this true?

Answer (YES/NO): NO